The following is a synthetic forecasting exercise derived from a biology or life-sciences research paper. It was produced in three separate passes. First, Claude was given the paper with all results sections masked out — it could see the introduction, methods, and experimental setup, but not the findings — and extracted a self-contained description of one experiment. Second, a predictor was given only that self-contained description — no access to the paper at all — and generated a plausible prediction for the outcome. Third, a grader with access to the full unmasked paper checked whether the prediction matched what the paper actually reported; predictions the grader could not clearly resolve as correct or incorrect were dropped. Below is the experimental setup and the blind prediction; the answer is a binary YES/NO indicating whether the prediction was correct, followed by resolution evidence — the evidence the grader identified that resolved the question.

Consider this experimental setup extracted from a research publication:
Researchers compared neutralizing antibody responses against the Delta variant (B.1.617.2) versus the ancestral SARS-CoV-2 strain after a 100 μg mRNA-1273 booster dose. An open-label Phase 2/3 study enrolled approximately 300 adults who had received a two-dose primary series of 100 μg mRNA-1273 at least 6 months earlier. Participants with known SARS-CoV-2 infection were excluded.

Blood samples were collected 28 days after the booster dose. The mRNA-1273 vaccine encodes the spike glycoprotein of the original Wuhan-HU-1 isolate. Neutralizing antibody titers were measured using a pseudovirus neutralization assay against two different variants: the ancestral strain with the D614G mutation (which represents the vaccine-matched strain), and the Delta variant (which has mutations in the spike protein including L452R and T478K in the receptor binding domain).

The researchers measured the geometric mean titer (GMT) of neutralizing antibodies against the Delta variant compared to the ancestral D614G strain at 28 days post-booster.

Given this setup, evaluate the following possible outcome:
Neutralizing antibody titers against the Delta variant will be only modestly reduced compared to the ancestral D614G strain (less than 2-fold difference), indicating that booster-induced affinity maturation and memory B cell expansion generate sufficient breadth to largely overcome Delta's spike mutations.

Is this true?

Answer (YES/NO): YES